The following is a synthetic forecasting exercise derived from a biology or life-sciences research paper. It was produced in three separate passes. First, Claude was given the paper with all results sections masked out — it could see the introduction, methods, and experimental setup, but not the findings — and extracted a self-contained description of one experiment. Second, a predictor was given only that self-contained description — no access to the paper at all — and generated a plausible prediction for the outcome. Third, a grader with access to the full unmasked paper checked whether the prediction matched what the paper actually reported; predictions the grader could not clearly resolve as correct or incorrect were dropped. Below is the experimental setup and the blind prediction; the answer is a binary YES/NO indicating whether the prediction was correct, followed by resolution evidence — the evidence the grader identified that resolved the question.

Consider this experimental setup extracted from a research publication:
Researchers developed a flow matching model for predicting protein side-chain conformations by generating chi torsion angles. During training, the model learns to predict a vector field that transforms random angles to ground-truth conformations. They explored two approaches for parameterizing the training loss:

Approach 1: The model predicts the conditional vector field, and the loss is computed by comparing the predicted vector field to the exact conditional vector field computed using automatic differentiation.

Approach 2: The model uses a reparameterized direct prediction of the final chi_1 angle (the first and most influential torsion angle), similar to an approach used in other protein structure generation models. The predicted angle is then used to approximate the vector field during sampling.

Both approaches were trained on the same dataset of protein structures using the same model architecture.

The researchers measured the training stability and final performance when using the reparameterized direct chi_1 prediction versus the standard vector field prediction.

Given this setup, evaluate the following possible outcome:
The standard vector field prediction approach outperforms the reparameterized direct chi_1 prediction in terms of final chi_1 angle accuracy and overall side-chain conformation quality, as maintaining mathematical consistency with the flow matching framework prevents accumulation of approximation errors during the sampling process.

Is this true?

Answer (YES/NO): NO